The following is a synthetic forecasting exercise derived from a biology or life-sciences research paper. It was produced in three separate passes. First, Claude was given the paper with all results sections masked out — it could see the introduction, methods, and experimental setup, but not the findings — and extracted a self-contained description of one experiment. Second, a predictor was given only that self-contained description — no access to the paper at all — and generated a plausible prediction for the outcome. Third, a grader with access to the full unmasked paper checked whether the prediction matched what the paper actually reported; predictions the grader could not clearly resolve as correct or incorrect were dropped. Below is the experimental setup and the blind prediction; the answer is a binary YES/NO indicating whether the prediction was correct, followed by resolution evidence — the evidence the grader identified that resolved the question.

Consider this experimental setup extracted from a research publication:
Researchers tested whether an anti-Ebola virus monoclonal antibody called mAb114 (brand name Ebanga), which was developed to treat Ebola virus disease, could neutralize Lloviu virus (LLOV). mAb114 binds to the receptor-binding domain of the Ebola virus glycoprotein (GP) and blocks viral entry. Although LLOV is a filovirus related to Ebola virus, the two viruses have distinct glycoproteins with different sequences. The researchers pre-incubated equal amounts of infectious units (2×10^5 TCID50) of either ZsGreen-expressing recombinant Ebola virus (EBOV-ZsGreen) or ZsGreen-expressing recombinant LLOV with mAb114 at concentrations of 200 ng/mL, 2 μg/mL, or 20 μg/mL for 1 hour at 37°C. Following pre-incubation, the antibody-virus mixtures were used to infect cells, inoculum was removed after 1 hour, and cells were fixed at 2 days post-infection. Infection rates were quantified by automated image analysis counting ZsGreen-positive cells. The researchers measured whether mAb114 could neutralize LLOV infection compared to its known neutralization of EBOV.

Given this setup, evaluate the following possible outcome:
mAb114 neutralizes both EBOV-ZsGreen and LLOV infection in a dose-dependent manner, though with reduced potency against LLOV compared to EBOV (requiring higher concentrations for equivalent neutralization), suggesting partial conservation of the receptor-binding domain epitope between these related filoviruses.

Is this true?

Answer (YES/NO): NO